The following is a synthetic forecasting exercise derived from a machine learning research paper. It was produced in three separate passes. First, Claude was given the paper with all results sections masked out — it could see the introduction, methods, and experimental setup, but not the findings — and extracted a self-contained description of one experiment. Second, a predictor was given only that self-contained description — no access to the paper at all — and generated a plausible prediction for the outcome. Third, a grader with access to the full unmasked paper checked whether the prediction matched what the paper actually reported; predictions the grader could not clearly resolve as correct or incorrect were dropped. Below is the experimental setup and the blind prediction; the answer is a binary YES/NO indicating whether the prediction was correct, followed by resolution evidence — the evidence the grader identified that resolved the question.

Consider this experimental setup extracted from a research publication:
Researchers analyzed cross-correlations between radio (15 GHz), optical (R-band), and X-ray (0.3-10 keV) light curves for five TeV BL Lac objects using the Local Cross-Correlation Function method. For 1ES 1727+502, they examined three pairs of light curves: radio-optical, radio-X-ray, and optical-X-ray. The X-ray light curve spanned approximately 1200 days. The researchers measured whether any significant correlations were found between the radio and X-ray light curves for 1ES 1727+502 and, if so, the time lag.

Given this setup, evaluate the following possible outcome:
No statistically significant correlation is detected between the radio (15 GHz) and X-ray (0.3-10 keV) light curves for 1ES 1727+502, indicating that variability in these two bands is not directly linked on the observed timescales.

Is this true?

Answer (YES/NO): NO